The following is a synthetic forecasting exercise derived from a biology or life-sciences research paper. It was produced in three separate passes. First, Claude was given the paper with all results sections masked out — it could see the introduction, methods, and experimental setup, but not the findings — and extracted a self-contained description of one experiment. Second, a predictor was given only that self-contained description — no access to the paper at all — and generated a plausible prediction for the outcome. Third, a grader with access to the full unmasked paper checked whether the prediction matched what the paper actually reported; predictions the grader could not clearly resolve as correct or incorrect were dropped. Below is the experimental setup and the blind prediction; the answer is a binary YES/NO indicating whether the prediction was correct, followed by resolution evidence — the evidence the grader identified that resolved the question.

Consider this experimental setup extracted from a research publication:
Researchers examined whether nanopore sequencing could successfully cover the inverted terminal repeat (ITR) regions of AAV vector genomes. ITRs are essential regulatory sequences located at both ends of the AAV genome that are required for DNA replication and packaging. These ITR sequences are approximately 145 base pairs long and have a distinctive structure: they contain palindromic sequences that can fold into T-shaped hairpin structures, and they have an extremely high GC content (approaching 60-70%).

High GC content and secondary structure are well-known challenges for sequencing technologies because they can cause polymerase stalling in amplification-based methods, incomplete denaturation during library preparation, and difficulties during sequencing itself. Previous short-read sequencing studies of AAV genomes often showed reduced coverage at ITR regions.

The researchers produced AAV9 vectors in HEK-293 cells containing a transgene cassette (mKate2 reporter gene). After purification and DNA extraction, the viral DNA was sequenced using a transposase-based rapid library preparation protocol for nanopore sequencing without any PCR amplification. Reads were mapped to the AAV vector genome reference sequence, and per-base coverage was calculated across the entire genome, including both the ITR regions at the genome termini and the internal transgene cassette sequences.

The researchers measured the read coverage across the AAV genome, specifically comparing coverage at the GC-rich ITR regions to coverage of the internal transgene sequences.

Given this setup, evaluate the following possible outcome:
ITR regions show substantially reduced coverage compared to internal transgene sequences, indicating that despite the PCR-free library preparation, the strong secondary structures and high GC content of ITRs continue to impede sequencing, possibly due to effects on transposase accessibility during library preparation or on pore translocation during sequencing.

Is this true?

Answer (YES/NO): YES